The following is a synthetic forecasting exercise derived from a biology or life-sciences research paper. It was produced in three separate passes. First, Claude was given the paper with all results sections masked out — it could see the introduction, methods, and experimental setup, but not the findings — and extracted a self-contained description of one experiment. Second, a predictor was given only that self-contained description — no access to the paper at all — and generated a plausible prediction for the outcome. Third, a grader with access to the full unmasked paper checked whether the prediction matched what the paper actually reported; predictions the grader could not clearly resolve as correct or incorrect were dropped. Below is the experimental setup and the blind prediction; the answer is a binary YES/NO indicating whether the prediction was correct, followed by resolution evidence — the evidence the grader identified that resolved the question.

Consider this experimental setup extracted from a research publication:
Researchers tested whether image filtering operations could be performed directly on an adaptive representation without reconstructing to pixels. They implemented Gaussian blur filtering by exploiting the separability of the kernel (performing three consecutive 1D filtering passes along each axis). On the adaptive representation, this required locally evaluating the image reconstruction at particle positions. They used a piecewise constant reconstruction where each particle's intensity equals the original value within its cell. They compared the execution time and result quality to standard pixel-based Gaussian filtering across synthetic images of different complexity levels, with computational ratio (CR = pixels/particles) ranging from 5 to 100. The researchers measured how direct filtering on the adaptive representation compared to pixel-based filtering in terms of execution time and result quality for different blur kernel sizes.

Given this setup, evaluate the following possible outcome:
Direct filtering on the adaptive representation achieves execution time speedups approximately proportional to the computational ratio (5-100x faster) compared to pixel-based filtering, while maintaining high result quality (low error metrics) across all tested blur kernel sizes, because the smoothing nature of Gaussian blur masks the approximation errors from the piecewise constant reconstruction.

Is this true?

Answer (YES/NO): NO